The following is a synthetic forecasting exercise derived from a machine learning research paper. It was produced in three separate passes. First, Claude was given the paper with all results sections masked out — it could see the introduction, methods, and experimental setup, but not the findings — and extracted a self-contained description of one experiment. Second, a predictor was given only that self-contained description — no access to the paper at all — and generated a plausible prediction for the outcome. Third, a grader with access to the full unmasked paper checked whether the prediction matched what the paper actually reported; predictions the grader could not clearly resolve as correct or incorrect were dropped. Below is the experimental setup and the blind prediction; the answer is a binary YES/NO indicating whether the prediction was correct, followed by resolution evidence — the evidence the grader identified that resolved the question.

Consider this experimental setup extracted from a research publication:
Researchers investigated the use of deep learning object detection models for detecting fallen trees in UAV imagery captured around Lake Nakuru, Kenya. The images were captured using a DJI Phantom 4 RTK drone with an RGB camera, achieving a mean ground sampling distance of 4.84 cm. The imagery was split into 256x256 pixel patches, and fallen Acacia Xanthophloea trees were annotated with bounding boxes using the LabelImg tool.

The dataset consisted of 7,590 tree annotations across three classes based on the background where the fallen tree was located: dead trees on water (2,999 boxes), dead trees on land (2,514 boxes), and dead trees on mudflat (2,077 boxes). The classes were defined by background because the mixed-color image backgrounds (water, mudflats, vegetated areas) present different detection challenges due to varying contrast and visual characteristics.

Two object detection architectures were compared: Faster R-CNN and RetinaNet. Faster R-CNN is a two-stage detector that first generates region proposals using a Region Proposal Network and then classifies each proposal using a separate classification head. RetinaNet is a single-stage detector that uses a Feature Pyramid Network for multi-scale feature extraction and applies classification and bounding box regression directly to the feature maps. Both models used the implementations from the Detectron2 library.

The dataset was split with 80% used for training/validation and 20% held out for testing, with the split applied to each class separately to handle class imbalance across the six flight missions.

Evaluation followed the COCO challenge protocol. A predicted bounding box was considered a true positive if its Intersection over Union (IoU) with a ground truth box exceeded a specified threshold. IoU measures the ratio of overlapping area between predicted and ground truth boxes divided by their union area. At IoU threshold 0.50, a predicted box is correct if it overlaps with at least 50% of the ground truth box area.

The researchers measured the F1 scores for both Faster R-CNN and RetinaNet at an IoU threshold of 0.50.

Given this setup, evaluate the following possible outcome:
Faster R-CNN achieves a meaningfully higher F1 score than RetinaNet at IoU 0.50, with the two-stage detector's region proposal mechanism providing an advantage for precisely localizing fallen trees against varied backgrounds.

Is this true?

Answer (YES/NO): NO